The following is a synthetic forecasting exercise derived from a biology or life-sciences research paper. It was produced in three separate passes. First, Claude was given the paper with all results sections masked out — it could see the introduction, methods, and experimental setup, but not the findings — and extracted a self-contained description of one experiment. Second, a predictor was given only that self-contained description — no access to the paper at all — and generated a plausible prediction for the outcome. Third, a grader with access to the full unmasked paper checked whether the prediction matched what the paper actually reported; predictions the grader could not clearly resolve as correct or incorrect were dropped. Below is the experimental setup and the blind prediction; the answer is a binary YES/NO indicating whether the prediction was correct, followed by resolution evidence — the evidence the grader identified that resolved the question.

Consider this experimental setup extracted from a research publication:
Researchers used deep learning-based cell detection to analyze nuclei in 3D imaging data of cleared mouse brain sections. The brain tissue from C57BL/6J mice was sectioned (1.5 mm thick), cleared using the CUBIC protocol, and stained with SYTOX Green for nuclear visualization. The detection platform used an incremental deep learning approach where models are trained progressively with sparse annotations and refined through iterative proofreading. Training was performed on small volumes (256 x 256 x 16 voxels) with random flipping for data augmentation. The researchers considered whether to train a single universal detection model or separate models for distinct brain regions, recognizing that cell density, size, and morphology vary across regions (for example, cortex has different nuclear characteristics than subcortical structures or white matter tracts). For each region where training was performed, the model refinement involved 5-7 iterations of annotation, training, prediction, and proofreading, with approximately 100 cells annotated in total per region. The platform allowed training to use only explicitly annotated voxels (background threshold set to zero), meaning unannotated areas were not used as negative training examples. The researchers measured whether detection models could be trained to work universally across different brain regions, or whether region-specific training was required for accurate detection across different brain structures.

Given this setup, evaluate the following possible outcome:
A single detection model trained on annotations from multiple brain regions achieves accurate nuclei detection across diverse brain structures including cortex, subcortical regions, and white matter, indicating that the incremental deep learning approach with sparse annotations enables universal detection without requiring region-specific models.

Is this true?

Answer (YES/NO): NO